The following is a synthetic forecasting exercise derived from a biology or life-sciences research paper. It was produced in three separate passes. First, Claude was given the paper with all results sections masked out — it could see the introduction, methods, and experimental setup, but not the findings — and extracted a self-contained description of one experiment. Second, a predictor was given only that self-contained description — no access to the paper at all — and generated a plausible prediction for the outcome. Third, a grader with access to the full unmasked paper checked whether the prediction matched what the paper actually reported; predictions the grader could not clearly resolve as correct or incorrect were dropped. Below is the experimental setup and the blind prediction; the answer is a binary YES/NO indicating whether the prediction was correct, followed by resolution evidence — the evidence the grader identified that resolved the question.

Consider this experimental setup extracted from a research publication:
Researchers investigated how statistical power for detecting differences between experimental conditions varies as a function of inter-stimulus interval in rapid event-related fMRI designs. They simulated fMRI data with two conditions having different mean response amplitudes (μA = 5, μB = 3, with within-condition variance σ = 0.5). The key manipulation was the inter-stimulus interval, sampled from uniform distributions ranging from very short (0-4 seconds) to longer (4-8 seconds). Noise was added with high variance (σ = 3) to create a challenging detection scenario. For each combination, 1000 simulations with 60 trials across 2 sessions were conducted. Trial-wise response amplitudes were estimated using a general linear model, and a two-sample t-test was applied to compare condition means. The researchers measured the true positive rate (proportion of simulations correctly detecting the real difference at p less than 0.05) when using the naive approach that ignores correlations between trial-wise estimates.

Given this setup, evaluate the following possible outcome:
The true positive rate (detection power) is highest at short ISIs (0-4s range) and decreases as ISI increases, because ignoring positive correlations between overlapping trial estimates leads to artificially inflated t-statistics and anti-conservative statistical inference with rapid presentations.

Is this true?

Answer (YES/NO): NO